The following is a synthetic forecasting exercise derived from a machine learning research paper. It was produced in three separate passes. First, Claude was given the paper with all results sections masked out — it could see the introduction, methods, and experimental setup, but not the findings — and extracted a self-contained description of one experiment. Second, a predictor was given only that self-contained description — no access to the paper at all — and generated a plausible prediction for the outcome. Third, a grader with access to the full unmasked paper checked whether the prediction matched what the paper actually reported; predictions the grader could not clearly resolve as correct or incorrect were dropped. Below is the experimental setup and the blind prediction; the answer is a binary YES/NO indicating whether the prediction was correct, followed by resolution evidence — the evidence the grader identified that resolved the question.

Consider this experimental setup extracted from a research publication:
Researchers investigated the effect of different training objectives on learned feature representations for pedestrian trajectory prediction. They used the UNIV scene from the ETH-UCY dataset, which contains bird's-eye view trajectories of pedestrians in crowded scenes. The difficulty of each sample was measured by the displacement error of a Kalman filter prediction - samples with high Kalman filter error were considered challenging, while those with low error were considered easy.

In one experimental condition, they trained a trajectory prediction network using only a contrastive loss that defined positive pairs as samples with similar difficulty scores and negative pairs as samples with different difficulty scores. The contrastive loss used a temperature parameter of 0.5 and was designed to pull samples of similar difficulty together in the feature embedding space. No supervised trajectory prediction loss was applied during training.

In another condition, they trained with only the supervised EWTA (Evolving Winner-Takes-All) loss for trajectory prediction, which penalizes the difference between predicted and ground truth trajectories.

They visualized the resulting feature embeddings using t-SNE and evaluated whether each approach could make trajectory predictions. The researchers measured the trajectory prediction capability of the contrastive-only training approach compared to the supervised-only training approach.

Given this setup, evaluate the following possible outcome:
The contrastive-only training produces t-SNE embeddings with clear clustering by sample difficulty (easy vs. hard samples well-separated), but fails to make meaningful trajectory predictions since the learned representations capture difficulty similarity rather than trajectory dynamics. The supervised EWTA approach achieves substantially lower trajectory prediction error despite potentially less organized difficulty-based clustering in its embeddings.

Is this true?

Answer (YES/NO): YES